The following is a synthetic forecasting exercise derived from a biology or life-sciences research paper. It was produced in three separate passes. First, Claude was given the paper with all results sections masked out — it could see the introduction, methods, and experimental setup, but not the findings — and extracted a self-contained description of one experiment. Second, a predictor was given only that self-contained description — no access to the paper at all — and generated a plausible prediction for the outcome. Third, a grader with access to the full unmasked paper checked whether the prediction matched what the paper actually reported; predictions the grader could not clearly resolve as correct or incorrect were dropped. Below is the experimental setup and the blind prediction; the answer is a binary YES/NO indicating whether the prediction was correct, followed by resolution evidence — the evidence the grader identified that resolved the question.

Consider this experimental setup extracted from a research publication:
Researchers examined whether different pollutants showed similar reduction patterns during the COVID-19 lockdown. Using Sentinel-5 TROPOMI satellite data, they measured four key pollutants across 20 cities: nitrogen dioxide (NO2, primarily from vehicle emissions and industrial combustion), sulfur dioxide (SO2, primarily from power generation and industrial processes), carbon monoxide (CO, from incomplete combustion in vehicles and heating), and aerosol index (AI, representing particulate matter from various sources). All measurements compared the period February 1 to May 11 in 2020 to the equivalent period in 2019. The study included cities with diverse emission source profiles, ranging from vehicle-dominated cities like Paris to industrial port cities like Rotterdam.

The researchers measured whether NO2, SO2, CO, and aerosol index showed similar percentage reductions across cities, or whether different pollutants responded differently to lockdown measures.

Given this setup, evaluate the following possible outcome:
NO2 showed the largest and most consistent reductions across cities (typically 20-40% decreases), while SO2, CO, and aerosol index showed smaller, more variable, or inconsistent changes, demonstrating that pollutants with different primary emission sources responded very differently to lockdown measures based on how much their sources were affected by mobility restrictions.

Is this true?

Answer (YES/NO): YES